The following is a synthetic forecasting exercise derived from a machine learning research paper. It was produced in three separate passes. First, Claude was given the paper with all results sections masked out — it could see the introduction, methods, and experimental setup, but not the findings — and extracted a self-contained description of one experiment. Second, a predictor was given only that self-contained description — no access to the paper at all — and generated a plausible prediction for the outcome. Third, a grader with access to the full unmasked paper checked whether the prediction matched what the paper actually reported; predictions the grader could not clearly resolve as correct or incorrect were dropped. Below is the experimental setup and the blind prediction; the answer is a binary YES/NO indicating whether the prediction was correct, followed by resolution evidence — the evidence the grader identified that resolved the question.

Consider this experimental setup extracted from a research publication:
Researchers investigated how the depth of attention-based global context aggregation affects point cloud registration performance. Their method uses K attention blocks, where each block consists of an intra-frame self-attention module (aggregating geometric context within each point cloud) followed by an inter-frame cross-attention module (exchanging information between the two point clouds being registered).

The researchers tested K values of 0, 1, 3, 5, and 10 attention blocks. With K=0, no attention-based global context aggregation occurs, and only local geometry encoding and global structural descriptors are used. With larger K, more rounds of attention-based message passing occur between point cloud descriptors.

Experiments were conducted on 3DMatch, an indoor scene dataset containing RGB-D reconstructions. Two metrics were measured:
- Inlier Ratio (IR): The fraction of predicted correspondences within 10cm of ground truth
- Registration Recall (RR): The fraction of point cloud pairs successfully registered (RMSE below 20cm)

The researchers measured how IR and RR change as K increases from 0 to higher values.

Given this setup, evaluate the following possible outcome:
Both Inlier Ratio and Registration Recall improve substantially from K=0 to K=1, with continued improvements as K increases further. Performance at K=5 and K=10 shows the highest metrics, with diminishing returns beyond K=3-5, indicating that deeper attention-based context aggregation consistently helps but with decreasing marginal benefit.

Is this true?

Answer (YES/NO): NO